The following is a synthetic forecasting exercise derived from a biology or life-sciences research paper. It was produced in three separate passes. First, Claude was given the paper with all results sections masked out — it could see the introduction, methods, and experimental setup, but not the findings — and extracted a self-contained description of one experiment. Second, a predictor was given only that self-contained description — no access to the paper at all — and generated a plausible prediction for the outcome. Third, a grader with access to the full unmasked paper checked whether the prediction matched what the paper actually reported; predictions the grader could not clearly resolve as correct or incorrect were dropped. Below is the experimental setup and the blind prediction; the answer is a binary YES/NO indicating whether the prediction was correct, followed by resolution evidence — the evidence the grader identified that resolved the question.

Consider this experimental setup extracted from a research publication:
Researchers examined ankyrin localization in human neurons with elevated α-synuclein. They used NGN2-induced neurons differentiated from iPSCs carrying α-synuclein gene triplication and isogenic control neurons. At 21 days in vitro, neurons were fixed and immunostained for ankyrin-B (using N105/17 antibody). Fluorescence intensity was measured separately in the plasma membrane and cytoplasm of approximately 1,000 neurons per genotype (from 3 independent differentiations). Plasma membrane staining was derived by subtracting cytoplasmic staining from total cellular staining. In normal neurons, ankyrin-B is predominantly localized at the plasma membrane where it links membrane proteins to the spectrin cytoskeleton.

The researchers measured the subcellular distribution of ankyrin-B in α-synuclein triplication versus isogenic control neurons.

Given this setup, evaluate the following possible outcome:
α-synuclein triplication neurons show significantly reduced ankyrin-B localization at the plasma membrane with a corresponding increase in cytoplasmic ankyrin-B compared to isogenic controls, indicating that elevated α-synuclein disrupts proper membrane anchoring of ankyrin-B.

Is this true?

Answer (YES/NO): YES